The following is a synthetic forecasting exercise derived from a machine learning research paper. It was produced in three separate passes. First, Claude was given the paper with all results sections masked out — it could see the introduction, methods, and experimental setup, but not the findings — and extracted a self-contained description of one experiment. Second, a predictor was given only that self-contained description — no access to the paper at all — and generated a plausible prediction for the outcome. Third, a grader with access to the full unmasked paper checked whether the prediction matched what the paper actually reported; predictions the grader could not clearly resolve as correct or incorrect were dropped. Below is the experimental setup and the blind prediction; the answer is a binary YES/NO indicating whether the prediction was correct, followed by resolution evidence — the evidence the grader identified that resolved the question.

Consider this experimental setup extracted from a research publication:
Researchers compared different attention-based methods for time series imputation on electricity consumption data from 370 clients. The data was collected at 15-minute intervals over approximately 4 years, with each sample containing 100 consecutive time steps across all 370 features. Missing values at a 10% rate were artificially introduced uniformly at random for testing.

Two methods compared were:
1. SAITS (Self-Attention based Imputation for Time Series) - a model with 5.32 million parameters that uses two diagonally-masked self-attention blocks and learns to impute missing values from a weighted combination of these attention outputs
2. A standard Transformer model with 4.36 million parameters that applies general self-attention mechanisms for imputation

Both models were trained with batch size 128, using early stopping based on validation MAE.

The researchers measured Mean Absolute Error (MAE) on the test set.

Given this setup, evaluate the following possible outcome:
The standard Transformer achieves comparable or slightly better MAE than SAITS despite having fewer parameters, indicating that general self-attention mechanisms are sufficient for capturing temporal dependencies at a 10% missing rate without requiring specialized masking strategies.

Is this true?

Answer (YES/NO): NO